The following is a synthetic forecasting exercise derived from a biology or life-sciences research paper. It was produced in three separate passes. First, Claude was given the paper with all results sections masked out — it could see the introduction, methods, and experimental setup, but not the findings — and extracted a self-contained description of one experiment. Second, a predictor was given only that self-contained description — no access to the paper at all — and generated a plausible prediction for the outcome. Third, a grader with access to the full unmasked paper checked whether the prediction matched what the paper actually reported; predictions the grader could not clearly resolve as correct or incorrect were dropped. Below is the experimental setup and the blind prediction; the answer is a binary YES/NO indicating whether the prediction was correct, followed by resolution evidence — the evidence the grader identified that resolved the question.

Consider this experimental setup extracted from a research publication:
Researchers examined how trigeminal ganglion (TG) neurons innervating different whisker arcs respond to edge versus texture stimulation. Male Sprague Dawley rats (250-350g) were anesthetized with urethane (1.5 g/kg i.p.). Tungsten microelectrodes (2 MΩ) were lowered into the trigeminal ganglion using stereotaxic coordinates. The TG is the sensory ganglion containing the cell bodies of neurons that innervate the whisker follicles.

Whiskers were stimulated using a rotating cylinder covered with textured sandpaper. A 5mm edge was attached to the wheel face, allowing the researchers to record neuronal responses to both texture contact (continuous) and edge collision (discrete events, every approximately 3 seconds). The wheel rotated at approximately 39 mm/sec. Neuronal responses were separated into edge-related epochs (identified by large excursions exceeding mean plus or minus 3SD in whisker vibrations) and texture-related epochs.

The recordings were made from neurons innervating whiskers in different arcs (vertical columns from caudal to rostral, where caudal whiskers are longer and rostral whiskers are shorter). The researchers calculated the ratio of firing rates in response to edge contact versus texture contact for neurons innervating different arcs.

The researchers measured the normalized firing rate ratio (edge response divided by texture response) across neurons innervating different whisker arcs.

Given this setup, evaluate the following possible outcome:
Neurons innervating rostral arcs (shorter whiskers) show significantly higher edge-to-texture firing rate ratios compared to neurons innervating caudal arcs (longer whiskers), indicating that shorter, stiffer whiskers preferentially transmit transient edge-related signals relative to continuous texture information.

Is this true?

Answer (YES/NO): NO